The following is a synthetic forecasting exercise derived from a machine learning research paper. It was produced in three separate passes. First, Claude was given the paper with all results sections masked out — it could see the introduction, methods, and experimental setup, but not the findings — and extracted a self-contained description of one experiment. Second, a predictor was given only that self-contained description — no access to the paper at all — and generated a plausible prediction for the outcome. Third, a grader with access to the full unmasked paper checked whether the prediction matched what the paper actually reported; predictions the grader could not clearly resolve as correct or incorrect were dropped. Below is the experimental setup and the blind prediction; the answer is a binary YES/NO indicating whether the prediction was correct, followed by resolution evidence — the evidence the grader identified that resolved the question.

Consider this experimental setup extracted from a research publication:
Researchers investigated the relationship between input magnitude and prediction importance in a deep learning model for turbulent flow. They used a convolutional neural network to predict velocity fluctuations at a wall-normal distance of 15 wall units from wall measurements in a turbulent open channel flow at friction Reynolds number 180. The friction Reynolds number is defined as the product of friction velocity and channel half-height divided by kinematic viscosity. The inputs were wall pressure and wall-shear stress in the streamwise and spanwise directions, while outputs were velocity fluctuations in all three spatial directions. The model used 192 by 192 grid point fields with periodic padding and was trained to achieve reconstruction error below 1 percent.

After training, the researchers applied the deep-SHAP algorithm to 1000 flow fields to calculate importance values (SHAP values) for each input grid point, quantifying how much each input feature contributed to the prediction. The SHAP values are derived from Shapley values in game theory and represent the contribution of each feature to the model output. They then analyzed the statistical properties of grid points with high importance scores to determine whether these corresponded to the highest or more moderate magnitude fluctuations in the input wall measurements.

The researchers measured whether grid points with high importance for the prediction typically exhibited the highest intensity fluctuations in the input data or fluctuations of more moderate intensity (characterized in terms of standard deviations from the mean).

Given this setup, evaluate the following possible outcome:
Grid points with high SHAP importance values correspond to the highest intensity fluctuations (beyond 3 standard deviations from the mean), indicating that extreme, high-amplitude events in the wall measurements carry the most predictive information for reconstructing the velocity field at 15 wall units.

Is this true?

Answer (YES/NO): NO